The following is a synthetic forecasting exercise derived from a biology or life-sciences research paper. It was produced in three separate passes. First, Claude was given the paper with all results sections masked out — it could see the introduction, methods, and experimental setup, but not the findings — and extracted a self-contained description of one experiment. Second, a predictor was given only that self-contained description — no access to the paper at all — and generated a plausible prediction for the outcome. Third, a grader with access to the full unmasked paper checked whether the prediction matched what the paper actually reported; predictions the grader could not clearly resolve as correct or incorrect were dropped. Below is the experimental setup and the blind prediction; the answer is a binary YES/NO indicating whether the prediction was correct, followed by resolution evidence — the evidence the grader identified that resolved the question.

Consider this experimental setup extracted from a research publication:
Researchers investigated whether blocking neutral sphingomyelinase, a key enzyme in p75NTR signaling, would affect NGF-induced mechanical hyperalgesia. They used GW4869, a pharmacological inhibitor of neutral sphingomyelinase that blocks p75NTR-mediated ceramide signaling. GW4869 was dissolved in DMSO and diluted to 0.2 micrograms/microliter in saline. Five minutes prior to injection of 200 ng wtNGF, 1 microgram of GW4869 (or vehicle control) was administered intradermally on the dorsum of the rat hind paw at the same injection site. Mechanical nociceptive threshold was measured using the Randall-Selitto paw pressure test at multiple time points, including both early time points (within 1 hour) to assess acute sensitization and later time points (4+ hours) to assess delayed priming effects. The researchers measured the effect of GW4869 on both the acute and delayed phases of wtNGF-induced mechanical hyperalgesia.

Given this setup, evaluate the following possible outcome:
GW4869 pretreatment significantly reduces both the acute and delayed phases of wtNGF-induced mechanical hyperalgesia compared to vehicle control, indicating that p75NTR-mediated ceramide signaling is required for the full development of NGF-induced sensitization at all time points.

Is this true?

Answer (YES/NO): NO